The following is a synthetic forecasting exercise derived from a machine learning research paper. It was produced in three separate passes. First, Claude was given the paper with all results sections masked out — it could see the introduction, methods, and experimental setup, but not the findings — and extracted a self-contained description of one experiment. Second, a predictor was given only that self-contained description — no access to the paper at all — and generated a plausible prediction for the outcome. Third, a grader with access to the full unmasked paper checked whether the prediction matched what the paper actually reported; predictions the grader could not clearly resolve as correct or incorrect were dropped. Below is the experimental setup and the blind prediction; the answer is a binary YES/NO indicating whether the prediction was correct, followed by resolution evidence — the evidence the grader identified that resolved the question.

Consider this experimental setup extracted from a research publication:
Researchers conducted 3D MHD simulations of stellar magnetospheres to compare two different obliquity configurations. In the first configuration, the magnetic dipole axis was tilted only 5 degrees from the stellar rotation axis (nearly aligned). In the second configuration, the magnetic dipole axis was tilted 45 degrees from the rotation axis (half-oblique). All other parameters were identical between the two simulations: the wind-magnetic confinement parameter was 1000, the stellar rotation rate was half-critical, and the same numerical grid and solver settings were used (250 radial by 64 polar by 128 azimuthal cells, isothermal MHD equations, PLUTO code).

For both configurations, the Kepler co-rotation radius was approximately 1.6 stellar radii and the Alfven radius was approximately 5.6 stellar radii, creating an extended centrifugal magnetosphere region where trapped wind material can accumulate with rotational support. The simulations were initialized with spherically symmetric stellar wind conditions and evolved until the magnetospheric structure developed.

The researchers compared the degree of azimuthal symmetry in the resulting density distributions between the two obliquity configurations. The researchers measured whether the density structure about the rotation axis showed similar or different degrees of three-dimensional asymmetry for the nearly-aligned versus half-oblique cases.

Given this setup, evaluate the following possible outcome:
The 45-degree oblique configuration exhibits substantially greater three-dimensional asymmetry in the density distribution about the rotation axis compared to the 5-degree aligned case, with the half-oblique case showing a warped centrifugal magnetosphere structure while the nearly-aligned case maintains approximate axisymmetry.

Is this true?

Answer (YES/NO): YES